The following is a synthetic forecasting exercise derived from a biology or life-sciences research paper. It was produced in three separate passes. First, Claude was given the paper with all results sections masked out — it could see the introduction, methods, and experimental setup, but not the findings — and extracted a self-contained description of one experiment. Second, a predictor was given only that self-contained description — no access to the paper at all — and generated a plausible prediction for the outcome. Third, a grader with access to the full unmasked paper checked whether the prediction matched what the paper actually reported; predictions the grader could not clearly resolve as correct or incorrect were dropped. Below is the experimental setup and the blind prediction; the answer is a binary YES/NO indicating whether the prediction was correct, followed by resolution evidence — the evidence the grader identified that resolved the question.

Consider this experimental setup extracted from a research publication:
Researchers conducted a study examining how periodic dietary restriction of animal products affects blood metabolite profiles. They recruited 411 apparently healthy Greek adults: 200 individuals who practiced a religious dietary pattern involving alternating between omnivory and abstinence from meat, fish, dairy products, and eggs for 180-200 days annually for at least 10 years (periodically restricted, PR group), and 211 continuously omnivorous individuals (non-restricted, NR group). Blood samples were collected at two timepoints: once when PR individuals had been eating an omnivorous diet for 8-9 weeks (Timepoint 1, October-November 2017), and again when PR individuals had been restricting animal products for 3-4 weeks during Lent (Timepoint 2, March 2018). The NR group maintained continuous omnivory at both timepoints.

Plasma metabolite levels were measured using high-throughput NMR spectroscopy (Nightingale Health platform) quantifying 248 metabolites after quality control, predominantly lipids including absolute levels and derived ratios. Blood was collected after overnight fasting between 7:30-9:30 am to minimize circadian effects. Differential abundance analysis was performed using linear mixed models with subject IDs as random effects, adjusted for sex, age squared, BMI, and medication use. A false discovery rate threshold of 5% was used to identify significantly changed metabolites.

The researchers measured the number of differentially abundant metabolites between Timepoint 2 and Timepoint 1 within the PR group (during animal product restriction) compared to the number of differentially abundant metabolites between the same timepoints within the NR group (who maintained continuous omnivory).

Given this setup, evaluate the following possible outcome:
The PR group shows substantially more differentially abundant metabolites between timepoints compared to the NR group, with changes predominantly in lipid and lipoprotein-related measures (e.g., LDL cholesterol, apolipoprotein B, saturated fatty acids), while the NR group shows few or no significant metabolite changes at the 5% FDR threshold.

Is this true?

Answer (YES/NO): YES